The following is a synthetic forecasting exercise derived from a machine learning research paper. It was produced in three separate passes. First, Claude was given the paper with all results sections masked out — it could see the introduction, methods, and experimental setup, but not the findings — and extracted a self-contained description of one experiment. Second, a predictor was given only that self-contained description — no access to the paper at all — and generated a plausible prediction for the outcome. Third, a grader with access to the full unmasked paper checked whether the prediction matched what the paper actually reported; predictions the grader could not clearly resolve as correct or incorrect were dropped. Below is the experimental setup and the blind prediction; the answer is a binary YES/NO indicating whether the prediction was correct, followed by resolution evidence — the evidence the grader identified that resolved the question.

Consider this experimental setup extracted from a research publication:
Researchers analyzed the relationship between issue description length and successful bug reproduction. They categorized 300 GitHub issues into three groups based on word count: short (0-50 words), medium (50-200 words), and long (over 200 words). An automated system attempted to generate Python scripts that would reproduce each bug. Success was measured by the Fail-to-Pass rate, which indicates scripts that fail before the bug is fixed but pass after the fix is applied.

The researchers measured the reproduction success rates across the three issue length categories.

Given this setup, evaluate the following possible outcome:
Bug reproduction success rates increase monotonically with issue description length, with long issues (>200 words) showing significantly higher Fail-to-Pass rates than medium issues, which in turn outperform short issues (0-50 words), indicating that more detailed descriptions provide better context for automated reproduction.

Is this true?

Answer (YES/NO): NO